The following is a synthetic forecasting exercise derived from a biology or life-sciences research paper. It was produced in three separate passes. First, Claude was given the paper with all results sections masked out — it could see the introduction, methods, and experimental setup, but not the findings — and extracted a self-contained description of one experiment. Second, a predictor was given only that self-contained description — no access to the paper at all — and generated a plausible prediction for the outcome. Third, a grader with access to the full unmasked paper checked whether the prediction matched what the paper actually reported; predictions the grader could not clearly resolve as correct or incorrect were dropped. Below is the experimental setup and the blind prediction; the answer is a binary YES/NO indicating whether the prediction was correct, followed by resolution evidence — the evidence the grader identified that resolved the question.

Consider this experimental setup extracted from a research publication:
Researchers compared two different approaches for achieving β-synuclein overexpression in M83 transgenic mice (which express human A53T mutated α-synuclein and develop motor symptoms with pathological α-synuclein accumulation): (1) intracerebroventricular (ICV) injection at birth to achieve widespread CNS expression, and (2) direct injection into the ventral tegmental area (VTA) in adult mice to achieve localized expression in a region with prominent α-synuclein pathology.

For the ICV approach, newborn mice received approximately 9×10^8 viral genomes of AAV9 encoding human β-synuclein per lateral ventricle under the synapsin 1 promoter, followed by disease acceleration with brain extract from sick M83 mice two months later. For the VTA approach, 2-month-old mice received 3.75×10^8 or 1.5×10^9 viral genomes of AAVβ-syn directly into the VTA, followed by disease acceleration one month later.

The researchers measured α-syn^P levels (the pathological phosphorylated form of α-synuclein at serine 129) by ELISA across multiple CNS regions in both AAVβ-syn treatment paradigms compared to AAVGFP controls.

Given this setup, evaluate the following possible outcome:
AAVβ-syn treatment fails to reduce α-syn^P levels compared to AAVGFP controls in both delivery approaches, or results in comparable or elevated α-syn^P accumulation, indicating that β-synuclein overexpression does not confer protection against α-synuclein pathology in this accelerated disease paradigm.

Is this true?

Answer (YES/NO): YES